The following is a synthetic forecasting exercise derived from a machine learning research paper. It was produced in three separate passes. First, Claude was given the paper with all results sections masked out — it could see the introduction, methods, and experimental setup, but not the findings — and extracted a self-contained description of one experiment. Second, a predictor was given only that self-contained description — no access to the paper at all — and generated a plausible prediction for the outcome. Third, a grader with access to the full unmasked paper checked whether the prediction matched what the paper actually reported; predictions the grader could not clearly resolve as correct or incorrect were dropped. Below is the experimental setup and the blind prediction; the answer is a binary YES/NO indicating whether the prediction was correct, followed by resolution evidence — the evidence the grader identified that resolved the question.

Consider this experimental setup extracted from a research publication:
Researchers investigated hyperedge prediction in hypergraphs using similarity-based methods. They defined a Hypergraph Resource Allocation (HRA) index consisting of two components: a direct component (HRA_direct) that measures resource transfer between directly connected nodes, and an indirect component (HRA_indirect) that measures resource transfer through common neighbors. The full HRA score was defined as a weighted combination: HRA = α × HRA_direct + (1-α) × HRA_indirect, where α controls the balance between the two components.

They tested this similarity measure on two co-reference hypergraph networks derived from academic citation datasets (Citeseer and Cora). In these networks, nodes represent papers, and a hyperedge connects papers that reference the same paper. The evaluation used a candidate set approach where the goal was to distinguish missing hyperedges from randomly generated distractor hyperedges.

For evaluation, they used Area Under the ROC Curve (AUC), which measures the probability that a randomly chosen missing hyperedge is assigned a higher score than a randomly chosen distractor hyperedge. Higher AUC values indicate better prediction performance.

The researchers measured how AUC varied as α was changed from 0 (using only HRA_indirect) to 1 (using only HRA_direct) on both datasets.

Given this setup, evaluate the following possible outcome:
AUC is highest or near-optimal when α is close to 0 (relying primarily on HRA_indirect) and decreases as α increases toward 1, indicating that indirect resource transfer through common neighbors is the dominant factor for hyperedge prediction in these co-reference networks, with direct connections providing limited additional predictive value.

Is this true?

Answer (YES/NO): NO